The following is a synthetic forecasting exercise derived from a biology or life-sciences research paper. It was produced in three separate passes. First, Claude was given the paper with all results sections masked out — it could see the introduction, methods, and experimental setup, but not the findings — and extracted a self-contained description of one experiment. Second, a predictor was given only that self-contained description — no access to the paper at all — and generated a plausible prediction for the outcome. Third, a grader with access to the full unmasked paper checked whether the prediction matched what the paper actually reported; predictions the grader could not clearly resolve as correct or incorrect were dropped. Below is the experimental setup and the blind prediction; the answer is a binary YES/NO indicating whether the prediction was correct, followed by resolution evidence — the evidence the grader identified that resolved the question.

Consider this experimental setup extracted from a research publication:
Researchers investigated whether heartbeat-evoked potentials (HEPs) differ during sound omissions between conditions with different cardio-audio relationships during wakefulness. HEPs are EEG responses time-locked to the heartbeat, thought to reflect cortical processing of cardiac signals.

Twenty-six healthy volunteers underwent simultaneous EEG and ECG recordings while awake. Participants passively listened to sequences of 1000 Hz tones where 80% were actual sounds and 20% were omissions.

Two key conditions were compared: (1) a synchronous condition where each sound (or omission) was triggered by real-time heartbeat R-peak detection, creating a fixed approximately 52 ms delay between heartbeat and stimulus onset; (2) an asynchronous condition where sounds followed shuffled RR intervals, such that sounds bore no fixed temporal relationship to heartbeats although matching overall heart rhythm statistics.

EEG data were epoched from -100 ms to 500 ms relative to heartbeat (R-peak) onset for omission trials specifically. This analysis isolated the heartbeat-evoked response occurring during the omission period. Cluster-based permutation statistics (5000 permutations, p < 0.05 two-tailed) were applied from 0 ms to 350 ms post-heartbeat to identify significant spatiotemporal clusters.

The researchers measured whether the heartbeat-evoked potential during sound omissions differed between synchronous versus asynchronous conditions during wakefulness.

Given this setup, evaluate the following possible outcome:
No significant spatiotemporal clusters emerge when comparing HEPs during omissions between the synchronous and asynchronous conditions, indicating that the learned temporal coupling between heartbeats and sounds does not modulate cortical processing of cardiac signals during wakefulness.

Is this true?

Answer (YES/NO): NO